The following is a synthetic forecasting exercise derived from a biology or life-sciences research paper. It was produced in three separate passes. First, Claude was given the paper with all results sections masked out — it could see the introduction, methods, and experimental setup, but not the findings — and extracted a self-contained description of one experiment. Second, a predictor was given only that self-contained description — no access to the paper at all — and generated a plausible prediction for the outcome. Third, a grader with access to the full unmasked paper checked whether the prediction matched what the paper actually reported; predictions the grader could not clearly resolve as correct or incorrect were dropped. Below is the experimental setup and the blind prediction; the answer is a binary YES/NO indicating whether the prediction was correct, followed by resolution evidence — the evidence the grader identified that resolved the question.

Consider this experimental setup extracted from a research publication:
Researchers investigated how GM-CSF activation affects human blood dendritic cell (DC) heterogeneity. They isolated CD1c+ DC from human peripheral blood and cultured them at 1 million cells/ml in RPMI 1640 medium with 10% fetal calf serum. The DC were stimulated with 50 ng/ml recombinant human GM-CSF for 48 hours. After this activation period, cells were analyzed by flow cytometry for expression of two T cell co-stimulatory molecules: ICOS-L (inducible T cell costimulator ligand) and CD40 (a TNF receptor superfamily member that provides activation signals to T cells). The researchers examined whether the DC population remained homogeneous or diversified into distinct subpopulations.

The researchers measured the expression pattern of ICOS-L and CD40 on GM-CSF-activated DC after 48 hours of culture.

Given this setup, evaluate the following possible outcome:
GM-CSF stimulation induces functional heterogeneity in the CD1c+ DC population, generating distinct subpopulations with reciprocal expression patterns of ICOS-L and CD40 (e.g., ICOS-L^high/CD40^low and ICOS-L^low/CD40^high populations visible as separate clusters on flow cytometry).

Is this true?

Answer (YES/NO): YES